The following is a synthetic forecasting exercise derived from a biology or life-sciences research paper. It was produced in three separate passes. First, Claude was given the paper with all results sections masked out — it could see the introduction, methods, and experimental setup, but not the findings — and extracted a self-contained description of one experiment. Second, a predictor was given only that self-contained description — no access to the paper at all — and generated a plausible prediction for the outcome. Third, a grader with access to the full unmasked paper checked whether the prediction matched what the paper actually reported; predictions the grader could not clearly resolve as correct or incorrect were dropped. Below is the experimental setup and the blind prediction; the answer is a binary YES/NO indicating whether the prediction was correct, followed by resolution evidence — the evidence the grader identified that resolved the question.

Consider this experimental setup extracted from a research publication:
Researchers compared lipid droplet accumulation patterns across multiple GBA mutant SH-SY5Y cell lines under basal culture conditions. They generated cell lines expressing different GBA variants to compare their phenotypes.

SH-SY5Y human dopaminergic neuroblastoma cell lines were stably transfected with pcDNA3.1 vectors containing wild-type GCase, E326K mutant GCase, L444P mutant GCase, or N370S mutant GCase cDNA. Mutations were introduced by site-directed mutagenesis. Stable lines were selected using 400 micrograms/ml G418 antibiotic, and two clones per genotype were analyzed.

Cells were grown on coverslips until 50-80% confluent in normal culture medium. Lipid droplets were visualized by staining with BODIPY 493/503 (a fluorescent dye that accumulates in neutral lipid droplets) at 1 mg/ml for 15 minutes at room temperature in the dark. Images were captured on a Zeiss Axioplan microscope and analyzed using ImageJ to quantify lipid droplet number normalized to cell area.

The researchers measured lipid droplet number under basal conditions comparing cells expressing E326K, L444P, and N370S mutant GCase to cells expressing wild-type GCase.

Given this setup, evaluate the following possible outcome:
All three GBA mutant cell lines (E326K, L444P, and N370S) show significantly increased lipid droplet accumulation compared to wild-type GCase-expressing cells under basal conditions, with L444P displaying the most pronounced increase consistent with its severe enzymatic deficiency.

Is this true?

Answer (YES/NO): NO